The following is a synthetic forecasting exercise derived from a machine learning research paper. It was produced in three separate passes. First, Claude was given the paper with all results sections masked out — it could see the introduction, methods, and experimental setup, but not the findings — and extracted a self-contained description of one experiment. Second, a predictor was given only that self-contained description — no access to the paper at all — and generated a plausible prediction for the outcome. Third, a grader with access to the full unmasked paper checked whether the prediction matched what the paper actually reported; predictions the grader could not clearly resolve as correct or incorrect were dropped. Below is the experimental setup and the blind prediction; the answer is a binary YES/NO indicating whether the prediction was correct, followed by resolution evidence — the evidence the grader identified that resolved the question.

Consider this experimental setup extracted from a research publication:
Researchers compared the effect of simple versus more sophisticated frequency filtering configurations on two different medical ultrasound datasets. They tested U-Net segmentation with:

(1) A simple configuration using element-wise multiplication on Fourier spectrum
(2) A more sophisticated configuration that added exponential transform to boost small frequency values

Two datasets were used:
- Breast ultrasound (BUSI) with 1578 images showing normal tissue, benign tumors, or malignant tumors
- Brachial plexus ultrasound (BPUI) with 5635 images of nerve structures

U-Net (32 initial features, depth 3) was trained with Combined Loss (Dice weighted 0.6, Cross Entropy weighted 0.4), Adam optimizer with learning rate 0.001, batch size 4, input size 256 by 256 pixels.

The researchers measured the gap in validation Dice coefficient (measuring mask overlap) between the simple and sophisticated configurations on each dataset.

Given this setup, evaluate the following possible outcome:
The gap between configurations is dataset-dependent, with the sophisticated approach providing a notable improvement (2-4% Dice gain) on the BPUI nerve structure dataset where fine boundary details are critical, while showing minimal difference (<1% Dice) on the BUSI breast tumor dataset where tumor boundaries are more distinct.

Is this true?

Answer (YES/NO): NO